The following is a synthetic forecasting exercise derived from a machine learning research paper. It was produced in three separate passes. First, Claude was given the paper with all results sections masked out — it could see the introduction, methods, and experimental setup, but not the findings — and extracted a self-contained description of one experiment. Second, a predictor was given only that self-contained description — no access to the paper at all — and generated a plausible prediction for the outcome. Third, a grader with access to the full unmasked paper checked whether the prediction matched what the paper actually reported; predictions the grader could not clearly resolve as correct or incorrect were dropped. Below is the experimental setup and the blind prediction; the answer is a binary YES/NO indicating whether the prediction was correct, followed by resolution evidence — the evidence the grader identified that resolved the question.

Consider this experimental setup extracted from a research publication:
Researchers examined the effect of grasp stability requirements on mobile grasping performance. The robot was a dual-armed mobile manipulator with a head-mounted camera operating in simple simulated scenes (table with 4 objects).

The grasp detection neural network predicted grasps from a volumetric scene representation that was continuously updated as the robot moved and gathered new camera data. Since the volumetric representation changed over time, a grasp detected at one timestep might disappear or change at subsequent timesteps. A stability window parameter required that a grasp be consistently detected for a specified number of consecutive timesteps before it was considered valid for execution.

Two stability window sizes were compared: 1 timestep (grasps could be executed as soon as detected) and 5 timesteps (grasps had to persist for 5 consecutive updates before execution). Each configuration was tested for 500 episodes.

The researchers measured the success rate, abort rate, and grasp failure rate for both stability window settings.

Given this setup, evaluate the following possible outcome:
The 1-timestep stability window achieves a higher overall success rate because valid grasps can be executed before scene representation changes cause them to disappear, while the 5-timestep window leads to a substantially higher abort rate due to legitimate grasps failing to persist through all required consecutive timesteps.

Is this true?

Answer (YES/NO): NO